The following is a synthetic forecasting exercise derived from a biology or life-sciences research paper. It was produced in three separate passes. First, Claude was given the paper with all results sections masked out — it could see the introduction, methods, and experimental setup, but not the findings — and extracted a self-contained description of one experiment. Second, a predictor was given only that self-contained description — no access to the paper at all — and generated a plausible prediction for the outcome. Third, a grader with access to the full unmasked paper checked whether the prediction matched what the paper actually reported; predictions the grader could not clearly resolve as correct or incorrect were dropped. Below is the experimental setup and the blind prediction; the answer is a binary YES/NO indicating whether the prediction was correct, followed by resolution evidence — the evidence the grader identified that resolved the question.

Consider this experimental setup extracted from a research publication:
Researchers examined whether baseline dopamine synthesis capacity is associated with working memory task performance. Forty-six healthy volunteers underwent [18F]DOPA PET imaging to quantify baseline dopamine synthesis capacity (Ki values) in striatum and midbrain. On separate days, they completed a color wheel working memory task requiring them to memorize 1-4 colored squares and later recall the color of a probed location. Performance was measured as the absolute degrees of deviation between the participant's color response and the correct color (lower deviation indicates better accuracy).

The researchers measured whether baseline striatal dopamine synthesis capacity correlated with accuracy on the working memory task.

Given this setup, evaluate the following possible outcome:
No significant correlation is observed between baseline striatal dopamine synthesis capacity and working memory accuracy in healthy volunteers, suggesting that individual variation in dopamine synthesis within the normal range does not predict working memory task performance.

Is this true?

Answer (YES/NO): YES